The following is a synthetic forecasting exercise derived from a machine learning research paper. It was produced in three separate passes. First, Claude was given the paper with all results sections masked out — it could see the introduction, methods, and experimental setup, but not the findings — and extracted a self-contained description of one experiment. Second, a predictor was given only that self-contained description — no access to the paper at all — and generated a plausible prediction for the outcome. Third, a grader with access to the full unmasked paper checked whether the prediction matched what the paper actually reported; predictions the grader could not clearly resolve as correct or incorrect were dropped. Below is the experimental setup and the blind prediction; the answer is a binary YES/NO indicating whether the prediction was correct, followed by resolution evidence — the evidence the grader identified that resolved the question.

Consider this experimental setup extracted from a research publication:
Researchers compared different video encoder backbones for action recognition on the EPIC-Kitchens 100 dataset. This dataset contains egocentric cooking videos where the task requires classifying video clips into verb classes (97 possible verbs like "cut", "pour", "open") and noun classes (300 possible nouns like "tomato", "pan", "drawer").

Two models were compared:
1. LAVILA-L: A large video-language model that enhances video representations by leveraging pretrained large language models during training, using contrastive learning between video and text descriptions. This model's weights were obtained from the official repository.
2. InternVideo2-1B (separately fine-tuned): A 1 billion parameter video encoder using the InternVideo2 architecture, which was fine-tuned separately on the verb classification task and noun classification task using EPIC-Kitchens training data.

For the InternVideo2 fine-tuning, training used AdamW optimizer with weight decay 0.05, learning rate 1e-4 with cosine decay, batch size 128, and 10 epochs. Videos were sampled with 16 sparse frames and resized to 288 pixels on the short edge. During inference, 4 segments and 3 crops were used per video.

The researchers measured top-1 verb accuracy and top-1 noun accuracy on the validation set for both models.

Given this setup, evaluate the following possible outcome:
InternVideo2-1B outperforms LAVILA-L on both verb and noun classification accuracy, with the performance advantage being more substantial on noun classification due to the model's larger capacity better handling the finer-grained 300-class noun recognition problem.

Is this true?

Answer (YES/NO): NO